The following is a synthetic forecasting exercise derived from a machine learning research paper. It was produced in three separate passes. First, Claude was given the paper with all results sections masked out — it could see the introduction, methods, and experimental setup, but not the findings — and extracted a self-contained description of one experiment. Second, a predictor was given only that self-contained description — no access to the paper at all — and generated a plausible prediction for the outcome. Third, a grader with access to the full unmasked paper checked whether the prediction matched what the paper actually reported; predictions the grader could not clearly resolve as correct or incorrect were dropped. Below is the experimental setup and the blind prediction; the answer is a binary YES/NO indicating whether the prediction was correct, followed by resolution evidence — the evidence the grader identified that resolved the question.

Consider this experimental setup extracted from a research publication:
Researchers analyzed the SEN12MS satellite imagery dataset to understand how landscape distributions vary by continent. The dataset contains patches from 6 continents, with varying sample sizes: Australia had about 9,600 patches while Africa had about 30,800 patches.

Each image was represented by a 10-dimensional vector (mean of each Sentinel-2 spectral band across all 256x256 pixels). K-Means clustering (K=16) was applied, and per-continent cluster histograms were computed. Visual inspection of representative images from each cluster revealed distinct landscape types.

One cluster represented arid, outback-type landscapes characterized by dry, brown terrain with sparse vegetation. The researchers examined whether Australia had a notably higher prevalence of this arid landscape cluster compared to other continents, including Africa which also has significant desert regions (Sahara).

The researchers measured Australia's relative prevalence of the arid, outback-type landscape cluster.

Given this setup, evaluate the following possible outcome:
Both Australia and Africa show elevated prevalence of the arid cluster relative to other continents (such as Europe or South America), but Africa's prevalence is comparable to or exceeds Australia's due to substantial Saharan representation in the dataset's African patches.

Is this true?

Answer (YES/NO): NO